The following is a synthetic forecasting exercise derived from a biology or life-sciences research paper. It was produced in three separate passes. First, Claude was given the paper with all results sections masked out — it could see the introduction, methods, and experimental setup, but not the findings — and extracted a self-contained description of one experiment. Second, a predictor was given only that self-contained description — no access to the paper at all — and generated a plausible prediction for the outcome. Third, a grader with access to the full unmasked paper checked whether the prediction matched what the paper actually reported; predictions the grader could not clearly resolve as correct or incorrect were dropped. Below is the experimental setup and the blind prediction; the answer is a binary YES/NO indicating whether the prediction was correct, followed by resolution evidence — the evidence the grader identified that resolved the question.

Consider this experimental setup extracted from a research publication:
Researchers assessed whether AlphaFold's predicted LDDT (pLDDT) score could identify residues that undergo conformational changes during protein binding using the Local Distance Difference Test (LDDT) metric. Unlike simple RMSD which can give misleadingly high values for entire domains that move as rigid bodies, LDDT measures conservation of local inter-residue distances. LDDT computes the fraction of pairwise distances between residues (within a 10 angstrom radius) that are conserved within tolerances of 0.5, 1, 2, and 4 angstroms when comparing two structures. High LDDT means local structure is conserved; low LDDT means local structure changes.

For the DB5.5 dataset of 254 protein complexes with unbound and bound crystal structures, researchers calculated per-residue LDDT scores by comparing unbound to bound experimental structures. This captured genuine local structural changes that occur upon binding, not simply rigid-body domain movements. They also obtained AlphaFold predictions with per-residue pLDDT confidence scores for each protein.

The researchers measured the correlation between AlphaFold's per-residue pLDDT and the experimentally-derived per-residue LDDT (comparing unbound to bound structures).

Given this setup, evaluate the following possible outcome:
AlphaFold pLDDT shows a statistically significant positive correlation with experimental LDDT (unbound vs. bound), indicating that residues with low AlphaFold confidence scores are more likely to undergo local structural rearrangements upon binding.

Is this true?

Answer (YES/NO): YES